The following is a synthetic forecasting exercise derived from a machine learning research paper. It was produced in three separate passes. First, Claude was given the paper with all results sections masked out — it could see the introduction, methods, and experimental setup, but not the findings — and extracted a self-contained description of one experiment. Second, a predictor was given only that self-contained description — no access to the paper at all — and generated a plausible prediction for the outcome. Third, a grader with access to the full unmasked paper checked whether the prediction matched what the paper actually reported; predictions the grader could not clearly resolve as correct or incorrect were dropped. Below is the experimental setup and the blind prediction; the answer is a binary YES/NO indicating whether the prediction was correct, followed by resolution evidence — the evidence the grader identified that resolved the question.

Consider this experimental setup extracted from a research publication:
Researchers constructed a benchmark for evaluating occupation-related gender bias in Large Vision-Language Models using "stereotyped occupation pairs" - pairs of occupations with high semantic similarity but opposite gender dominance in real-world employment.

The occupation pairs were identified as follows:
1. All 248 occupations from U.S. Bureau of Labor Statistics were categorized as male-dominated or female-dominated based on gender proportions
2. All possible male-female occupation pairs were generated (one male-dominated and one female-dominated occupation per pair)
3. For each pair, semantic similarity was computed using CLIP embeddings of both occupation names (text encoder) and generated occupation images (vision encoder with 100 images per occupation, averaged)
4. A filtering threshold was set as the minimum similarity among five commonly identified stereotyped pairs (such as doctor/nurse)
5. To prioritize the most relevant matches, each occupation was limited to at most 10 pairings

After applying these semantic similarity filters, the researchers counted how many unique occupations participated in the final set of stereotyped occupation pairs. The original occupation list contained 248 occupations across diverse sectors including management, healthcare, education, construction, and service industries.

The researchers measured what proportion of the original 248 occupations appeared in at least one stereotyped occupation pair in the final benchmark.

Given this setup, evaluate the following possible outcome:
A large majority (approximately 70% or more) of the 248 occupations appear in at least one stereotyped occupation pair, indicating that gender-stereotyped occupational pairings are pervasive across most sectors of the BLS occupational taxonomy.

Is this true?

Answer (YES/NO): YES